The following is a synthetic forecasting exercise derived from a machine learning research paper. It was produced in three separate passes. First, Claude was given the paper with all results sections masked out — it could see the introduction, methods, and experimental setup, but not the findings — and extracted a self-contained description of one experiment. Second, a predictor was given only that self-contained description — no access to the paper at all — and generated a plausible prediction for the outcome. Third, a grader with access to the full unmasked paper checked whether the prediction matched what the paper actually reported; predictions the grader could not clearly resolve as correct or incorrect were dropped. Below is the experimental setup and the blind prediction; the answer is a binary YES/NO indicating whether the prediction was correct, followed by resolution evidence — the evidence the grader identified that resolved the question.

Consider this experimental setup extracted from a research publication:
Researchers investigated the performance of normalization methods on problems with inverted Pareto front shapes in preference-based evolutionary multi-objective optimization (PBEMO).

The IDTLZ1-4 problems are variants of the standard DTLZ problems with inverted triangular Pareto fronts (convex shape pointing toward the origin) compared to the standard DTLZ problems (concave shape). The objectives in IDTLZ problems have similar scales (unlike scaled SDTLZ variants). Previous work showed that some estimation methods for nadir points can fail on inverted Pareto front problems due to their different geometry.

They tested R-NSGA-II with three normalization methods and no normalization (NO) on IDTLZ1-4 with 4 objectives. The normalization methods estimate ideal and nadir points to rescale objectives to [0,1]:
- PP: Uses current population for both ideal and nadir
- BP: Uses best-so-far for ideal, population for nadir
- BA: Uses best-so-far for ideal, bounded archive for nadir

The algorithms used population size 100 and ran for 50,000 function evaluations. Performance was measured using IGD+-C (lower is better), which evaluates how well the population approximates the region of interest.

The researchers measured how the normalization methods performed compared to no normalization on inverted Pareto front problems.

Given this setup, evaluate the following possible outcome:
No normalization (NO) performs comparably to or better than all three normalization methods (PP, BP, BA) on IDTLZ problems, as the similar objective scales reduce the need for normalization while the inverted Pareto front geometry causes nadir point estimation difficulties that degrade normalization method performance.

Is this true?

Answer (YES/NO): NO